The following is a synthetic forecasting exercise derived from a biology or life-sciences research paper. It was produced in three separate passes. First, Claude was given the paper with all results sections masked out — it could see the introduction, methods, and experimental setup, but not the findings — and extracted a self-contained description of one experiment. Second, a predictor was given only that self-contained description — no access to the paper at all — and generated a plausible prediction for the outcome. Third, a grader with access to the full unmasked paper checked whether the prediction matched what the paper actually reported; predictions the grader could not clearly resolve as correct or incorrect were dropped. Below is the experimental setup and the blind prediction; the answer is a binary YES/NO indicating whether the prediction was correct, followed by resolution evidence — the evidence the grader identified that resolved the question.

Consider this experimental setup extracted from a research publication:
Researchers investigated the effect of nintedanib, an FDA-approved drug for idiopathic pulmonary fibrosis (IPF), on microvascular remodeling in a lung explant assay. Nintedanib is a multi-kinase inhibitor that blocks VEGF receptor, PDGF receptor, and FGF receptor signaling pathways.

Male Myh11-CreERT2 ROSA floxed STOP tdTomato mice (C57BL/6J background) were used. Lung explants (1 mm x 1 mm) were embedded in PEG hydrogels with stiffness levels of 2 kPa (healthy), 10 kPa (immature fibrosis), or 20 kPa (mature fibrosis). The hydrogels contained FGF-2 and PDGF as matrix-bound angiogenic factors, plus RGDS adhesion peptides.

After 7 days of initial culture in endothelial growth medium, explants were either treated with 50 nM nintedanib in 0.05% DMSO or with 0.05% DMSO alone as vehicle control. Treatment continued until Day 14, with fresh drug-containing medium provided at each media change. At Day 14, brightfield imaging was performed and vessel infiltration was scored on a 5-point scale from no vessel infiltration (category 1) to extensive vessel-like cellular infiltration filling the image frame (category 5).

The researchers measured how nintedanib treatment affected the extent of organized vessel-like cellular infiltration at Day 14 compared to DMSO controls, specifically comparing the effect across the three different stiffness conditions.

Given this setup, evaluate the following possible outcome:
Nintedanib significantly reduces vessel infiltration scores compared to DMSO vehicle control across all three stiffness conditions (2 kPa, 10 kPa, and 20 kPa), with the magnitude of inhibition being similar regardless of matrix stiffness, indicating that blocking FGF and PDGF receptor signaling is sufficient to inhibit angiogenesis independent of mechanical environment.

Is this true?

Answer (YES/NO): NO